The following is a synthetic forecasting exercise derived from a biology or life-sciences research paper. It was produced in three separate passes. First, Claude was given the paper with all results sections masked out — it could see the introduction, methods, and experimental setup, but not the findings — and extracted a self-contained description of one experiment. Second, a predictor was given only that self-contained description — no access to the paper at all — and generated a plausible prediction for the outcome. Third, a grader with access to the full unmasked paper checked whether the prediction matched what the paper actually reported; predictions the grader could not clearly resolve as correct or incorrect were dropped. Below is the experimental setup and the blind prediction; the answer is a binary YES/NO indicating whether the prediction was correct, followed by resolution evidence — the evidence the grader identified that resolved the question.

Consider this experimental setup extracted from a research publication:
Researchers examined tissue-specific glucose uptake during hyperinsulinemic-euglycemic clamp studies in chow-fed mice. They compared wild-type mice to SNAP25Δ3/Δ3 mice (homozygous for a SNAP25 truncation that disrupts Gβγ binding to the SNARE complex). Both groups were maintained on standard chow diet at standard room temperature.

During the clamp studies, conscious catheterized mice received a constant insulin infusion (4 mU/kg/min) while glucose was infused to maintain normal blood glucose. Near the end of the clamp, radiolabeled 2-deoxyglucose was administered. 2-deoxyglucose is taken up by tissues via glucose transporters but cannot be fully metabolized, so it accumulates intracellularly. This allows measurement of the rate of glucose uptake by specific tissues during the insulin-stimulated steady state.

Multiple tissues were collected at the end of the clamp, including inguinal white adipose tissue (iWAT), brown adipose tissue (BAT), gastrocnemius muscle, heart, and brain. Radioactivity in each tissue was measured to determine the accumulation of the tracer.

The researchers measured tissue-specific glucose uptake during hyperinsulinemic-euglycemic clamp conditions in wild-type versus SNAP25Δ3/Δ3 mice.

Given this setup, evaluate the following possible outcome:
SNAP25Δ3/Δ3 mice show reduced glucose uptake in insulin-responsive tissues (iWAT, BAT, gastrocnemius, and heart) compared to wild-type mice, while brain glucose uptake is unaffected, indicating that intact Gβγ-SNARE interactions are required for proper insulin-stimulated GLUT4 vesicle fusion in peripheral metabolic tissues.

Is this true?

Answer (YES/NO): NO